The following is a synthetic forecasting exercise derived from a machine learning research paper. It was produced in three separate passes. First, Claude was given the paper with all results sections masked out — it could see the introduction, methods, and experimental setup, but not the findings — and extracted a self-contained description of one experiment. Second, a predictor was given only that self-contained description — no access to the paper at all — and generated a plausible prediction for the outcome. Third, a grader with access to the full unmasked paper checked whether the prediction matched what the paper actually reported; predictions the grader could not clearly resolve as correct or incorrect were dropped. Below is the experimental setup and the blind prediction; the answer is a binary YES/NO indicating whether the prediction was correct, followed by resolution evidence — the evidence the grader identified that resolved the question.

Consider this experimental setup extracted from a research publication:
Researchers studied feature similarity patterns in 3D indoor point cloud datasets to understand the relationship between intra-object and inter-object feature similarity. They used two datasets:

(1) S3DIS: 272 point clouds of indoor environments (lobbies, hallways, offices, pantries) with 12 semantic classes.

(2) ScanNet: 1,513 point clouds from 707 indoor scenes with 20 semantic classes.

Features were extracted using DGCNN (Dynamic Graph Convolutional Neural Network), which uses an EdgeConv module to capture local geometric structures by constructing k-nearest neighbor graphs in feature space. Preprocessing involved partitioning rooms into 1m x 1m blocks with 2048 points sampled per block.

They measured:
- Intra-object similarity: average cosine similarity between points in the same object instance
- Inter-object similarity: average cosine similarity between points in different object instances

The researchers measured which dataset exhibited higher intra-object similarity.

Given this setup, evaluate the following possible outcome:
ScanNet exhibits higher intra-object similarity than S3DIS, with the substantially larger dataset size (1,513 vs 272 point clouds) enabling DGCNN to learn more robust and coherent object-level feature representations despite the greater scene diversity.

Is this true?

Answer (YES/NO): NO